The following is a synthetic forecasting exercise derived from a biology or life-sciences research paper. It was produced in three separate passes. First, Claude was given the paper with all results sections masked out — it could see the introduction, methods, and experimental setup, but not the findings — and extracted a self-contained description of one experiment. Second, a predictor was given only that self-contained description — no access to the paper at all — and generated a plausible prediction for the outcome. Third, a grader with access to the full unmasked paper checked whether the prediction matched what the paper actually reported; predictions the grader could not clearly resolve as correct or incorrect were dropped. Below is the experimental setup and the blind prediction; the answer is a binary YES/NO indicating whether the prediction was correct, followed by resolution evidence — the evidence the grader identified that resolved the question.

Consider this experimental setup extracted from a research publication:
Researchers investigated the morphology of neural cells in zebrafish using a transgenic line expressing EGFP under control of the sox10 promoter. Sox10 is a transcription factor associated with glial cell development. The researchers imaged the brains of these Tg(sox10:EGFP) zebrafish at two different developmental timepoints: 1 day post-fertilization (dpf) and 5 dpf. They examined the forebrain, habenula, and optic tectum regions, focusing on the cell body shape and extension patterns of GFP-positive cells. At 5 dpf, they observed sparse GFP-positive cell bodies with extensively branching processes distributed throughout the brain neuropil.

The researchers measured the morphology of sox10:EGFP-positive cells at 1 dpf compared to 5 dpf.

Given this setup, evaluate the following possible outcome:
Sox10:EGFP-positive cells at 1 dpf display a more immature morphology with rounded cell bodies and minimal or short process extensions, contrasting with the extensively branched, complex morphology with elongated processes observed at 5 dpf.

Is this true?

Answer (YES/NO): NO